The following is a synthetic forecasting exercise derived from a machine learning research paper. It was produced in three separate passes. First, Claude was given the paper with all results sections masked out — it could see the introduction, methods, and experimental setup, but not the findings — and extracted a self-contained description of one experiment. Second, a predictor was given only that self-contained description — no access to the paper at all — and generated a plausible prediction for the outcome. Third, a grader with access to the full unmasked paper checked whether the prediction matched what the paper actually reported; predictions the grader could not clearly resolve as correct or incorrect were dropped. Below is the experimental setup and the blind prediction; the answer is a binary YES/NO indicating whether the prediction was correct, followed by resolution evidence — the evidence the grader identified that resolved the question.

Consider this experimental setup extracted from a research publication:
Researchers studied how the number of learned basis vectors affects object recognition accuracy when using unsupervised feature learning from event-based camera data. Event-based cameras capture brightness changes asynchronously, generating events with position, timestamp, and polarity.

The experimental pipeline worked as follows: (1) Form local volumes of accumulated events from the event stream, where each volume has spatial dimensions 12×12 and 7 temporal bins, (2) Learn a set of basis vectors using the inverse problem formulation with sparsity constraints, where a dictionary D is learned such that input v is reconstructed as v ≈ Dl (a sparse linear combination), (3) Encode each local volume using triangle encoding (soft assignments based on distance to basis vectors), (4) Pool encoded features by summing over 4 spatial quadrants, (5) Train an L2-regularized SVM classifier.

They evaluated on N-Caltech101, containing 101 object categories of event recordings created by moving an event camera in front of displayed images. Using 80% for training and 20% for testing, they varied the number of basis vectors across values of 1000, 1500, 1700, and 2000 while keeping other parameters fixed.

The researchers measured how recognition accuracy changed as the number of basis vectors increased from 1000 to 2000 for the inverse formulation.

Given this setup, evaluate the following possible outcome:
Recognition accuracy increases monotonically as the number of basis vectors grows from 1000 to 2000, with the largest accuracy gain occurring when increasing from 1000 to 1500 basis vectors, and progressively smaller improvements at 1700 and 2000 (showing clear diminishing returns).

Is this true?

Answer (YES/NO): NO